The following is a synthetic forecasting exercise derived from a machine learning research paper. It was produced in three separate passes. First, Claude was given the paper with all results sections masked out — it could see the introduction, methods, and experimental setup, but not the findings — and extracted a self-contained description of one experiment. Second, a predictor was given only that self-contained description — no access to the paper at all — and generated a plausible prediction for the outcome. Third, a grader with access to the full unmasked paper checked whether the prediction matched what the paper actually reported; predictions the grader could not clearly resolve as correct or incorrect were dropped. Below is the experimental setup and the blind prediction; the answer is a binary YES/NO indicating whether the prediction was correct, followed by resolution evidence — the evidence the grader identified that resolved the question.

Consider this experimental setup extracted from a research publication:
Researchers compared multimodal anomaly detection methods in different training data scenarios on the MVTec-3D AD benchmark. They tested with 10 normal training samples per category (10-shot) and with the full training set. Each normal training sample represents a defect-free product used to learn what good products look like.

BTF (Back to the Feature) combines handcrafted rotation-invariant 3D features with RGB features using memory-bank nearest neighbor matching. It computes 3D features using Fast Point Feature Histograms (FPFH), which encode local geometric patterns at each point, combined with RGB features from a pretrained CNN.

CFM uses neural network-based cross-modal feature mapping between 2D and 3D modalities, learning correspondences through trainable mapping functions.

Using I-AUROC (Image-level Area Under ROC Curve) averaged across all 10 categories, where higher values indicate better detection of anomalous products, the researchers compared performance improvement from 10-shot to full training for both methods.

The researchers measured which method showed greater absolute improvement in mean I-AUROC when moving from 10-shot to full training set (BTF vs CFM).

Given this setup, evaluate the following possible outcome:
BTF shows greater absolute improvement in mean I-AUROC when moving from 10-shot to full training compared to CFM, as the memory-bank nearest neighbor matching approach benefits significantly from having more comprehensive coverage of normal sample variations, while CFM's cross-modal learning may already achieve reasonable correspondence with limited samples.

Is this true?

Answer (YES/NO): YES